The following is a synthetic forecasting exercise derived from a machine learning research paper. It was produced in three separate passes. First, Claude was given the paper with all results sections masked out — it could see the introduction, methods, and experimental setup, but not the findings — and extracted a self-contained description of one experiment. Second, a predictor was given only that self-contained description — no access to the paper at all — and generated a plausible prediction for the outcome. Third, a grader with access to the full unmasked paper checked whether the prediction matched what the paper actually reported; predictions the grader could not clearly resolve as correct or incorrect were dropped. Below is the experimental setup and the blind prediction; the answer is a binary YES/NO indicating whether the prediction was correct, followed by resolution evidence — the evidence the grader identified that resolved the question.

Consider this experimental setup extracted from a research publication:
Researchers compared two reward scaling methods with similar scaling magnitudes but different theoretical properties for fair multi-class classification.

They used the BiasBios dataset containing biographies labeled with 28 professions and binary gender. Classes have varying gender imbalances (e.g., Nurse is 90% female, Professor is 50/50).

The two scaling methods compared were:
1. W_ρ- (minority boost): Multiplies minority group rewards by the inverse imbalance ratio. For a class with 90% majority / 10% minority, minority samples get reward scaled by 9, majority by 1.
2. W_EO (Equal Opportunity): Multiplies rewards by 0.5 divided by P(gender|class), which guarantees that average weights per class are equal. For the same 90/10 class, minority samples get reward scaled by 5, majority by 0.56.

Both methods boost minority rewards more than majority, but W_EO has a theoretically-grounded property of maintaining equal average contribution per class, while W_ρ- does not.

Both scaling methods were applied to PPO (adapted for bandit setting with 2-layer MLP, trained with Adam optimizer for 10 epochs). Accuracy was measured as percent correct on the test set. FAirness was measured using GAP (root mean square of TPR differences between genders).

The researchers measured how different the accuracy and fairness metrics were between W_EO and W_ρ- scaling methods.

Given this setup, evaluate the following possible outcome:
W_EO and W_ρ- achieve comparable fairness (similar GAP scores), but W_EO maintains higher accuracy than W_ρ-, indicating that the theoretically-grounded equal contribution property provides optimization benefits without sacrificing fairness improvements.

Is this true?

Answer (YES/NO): NO